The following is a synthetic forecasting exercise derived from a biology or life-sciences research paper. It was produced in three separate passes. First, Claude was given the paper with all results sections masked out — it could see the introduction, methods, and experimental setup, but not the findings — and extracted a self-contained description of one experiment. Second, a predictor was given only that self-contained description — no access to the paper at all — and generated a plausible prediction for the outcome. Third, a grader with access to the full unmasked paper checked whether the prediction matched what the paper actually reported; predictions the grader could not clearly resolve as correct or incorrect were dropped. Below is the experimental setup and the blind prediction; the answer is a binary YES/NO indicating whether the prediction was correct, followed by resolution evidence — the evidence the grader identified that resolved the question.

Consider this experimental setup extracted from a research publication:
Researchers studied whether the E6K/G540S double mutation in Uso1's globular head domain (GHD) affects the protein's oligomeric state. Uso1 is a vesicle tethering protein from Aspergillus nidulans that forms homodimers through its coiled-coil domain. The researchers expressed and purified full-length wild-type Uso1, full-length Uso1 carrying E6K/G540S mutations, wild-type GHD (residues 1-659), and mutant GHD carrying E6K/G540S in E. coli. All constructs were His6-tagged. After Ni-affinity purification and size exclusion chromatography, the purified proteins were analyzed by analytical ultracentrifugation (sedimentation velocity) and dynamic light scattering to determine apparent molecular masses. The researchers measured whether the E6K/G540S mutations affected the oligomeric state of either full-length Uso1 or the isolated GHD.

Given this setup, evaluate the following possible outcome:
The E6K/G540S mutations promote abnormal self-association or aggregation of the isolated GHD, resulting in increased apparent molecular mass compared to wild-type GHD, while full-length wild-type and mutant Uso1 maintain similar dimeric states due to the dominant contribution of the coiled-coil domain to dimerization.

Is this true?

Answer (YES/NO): NO